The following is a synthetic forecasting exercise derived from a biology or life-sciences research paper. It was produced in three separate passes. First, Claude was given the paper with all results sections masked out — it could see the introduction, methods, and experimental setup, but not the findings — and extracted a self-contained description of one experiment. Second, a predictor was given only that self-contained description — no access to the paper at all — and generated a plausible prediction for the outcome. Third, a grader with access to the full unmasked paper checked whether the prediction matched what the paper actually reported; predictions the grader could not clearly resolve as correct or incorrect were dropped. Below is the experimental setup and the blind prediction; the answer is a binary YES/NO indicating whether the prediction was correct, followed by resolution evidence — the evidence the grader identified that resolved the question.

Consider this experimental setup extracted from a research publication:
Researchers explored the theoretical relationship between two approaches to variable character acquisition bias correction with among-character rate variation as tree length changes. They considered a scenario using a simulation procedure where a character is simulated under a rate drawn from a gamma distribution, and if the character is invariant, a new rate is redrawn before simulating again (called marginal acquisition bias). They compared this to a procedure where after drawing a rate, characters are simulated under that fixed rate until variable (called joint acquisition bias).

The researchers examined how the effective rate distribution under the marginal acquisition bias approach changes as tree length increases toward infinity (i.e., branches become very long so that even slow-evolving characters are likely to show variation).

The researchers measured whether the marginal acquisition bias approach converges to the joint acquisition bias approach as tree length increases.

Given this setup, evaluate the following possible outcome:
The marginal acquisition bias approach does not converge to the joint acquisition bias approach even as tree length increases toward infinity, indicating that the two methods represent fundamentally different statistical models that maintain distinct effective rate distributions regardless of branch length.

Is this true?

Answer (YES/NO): NO